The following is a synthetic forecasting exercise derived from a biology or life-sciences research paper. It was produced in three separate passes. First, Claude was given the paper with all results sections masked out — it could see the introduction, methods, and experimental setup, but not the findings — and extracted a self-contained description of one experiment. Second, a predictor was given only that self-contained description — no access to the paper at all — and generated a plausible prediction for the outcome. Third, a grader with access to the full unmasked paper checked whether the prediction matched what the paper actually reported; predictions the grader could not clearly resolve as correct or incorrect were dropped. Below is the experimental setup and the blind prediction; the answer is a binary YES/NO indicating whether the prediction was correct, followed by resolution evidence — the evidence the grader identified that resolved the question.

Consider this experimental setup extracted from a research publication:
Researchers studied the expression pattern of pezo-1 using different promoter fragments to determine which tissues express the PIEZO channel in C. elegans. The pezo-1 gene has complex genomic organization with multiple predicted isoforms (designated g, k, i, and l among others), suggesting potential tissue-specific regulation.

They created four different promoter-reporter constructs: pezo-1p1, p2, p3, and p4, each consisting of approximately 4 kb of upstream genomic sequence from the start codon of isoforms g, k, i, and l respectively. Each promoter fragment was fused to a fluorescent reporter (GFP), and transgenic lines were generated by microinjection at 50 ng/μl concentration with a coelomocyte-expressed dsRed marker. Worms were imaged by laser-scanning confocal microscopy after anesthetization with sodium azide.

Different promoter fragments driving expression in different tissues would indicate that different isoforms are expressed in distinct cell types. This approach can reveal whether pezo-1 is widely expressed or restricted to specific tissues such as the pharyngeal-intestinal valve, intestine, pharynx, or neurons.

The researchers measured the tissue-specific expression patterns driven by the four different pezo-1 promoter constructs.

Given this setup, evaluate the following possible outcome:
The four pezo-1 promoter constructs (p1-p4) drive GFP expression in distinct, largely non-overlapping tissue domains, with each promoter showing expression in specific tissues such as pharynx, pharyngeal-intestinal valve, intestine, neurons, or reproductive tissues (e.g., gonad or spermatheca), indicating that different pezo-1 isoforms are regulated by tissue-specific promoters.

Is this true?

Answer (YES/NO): YES